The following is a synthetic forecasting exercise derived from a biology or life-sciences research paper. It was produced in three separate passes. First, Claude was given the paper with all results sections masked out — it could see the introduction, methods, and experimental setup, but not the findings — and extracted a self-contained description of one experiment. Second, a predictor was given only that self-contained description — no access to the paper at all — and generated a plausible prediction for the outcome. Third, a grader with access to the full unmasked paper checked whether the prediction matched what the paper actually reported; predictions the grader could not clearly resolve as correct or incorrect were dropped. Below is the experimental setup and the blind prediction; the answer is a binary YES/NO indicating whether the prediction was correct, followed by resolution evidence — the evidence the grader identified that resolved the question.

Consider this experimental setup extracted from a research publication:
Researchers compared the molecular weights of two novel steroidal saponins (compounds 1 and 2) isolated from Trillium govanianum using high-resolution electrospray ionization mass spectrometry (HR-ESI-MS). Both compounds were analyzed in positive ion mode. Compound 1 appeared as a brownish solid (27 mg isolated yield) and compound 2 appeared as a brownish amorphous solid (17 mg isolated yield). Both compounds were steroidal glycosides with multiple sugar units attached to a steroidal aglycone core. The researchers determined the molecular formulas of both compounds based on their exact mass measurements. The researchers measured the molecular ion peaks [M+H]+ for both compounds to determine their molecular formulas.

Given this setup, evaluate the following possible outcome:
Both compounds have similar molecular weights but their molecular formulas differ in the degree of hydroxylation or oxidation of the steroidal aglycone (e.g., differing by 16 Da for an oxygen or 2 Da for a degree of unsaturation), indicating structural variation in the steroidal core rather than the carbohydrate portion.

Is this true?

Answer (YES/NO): YES